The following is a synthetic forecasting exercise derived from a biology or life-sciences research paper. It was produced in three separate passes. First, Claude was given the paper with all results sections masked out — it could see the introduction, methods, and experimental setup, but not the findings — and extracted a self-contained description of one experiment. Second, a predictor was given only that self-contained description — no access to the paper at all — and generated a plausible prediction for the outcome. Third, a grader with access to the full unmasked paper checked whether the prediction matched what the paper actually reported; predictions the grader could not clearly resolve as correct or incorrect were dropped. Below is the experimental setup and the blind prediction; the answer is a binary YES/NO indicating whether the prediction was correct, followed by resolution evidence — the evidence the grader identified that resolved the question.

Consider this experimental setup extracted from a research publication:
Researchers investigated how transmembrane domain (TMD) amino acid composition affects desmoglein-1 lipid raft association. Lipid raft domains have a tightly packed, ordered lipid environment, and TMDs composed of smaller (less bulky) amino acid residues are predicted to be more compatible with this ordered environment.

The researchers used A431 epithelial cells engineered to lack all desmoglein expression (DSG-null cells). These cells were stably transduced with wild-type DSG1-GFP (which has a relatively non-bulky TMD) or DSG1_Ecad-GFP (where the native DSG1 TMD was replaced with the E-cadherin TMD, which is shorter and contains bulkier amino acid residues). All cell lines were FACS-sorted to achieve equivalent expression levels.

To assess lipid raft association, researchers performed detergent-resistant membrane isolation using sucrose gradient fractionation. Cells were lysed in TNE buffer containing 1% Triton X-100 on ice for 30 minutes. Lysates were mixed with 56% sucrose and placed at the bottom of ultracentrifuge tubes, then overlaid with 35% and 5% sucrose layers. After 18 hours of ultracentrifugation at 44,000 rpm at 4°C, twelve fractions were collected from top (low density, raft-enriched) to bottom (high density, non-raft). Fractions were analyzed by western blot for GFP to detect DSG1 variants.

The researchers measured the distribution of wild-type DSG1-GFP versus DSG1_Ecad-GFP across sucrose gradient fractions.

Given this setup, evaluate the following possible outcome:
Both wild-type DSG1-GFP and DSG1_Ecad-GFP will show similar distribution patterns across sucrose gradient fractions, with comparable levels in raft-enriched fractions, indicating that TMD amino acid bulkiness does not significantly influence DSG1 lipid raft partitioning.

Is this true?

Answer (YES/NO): NO